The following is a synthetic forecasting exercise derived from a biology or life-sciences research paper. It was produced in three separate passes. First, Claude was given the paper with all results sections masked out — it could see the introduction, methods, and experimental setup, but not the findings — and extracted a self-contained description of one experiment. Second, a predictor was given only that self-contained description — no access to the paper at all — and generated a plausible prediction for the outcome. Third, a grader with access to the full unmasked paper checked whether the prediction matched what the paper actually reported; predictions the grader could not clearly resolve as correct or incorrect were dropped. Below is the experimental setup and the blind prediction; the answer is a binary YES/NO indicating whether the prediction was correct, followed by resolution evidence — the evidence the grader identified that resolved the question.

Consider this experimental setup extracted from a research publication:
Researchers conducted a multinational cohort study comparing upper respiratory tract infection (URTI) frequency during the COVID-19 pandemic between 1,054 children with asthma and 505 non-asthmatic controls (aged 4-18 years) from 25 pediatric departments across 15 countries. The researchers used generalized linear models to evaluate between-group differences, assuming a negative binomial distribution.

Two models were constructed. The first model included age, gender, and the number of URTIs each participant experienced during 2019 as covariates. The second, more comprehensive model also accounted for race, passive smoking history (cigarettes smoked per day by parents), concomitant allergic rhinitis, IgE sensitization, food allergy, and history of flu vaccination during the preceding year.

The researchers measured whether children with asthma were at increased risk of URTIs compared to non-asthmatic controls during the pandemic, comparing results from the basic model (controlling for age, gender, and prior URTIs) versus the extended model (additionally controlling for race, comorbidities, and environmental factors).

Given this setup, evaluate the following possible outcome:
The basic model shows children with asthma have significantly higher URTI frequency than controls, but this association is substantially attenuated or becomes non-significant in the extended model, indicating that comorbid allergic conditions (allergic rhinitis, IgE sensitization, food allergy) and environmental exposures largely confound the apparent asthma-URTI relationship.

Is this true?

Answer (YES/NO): NO